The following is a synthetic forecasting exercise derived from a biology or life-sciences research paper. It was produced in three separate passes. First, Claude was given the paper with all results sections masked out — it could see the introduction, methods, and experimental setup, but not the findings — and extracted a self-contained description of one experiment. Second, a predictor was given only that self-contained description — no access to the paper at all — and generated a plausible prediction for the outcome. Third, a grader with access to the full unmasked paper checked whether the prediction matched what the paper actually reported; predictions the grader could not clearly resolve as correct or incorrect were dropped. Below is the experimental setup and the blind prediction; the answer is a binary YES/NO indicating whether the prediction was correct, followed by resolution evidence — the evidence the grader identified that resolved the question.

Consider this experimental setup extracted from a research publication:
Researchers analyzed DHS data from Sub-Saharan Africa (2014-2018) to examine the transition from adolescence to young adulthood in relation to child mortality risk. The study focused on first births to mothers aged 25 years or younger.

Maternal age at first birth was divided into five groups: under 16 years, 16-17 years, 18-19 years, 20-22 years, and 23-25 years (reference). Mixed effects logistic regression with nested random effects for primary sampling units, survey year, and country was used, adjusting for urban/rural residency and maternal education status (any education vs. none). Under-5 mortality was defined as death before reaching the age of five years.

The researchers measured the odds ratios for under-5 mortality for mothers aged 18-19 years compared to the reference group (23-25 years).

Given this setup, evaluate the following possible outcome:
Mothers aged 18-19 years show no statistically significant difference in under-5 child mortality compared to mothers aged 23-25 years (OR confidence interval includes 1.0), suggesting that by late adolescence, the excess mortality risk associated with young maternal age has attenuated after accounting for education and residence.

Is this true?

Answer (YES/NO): NO